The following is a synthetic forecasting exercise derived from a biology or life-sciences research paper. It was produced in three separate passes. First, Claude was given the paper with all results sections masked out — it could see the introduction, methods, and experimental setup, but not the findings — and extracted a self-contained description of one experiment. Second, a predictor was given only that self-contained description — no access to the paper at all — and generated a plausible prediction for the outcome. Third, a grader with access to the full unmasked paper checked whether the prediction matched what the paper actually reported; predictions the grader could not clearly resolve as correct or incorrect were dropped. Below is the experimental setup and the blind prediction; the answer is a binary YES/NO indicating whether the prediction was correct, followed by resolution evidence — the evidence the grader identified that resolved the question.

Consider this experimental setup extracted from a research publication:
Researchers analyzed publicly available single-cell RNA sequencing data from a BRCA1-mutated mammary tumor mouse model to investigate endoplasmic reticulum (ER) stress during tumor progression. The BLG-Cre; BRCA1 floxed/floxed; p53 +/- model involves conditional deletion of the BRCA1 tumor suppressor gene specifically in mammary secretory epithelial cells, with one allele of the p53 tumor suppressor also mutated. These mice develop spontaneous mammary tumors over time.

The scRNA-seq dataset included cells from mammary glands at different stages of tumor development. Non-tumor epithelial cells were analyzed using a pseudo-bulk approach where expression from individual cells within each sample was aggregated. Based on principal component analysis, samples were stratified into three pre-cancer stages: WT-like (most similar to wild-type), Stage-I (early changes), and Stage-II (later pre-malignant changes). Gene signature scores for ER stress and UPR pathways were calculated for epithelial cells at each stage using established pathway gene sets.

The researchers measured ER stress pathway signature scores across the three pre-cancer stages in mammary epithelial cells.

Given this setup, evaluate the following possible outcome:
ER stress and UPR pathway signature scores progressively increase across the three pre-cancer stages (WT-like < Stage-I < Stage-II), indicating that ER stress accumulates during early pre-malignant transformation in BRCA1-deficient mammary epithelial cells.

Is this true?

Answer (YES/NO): YES